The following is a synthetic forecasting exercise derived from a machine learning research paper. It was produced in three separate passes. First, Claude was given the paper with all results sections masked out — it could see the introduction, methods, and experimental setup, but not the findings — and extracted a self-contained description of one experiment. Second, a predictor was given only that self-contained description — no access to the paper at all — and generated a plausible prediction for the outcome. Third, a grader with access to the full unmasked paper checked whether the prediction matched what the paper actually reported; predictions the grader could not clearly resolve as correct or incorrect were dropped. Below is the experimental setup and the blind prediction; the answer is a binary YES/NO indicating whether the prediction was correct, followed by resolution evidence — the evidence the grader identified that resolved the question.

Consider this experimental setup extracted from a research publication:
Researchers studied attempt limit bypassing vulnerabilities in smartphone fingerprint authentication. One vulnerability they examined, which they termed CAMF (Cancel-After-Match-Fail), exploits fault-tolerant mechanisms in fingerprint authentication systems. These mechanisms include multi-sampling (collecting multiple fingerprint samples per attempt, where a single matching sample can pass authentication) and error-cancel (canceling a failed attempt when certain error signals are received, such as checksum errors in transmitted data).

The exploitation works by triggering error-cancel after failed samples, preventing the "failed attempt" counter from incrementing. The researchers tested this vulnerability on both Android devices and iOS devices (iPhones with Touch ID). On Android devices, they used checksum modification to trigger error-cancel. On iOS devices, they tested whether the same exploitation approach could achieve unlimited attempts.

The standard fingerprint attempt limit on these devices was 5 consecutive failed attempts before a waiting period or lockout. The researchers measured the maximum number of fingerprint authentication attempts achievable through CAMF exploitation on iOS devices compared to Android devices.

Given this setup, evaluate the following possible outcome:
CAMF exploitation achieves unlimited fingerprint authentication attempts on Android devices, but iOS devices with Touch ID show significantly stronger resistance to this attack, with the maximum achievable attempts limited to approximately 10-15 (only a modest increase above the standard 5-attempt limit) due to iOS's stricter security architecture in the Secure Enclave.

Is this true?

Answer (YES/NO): YES